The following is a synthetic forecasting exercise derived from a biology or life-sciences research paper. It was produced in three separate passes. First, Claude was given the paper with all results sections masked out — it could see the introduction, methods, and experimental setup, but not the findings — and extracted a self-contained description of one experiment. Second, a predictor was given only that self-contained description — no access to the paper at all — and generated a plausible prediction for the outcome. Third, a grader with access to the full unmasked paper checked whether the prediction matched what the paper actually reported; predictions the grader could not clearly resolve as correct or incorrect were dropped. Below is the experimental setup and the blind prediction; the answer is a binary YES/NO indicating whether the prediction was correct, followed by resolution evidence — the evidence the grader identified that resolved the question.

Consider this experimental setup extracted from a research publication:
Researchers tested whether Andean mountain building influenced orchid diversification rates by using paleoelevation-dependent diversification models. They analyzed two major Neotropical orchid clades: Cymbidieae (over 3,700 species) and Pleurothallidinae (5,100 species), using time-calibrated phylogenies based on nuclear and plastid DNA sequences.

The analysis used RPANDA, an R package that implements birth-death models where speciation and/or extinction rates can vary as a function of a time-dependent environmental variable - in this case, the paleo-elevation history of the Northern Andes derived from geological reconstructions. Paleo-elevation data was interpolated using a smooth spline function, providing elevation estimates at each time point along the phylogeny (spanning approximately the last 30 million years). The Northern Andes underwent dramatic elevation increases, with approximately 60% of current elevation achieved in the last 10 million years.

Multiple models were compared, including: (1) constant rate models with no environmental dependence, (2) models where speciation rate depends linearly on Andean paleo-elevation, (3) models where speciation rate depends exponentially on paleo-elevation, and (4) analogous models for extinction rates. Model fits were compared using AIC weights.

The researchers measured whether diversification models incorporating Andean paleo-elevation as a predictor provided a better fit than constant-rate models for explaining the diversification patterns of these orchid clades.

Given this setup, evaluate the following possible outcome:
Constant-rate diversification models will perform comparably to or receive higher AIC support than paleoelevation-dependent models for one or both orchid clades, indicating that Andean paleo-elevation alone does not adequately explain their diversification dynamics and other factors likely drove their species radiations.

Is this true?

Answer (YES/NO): YES